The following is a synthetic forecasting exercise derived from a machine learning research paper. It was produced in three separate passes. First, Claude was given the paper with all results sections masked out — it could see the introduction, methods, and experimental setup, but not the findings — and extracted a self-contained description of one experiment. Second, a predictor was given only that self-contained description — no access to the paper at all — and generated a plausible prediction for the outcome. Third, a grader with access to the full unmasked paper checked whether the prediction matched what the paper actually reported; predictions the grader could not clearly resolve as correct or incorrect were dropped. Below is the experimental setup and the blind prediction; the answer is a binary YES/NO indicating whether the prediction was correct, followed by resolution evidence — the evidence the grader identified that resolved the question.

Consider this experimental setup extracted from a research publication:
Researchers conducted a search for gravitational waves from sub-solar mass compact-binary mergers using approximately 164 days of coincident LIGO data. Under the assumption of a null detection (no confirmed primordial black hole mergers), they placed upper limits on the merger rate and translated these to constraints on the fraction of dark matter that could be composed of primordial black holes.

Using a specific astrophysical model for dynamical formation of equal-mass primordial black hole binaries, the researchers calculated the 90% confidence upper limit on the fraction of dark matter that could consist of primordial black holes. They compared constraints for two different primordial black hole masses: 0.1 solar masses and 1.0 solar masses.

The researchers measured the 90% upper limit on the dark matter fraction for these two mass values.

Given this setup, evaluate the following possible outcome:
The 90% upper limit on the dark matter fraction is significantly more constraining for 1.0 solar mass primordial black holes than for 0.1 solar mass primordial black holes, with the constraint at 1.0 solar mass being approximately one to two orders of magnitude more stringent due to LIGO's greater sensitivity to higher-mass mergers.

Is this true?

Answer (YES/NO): YES